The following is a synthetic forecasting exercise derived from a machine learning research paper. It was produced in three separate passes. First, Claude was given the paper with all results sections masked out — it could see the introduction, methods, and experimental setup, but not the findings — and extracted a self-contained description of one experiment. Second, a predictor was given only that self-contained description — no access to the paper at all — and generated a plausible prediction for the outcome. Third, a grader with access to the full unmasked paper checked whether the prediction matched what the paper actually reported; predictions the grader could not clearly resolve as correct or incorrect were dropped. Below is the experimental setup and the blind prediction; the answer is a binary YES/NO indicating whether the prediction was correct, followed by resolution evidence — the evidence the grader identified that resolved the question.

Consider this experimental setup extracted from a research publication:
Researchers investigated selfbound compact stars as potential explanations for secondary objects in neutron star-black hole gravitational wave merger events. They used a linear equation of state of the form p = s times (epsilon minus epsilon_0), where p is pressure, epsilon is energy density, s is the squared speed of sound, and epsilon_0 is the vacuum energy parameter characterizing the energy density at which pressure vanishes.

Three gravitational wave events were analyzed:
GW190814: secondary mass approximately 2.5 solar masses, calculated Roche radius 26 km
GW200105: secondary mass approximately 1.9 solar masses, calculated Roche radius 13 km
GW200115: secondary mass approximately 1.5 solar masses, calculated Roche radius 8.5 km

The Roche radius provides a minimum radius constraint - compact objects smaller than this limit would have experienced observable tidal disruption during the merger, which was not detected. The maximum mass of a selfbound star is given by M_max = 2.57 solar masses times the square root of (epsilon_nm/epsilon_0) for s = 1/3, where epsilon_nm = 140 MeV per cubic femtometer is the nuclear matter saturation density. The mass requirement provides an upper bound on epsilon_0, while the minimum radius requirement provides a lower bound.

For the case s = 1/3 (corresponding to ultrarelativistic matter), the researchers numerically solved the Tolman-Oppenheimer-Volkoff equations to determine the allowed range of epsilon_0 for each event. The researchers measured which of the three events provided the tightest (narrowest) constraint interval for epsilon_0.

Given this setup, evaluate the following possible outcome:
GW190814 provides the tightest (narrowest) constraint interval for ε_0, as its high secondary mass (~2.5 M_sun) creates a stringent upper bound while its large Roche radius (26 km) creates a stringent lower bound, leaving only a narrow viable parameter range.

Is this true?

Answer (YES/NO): NO